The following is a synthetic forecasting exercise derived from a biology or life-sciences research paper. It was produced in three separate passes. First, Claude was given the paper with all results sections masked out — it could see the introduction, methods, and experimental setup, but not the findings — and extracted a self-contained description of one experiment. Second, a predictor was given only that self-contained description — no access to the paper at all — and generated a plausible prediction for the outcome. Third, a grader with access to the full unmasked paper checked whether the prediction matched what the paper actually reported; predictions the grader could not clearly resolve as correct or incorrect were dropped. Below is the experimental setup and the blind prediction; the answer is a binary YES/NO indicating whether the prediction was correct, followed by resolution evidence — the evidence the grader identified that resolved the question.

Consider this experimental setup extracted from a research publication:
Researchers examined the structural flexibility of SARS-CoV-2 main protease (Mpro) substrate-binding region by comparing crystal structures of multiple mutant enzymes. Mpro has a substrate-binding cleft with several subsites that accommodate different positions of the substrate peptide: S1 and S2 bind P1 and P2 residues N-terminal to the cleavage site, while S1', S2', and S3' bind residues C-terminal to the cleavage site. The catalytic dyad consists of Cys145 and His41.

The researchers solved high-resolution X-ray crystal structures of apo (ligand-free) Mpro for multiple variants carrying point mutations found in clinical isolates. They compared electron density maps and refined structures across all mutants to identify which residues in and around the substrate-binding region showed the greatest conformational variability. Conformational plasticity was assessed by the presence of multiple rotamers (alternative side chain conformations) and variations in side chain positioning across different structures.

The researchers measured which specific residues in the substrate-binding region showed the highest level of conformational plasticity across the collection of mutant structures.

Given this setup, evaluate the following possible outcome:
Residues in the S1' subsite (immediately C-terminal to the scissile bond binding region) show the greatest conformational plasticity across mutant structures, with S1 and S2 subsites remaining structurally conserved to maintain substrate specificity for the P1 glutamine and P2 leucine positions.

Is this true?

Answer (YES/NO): NO